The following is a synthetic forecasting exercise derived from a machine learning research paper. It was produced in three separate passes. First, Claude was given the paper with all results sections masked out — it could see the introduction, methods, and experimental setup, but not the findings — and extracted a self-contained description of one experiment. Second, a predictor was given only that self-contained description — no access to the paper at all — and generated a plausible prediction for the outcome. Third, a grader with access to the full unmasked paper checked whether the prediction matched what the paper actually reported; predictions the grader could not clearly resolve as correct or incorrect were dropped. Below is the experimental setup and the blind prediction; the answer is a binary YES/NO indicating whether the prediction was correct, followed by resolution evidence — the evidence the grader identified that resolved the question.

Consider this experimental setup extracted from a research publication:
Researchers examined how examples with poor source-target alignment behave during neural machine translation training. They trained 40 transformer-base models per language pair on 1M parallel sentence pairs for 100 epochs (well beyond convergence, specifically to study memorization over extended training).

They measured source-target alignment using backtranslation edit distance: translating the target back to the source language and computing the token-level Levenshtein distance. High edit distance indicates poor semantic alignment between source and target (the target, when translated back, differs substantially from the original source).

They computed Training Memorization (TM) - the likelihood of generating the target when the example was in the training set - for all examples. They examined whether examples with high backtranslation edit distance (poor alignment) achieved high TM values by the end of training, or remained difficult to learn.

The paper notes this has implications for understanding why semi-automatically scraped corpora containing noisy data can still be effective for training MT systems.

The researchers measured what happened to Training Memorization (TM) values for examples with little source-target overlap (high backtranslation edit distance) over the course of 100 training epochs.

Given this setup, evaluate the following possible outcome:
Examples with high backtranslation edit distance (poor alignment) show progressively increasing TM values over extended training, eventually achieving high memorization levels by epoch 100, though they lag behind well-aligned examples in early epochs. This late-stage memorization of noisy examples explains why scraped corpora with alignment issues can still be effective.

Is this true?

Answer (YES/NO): NO